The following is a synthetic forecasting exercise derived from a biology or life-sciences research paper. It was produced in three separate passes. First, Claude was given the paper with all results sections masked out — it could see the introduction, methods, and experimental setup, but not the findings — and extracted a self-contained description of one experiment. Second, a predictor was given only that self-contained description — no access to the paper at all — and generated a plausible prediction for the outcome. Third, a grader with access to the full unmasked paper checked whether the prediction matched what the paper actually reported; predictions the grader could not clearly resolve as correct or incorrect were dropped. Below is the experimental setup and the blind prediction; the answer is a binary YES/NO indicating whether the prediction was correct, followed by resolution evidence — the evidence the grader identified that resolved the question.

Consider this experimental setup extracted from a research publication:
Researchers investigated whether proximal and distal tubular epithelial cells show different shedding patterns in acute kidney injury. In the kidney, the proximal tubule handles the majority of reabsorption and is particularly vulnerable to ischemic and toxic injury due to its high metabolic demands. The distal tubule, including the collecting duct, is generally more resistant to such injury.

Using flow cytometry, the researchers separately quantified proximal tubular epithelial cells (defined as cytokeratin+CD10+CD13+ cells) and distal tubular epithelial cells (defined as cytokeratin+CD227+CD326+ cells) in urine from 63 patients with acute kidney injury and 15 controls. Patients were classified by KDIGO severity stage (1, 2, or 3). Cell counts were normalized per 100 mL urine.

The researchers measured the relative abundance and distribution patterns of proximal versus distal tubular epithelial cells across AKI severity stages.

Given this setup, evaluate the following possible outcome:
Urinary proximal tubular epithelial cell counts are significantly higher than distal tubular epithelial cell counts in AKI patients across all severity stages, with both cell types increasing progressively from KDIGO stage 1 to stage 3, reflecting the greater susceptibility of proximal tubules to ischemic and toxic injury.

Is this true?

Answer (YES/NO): NO